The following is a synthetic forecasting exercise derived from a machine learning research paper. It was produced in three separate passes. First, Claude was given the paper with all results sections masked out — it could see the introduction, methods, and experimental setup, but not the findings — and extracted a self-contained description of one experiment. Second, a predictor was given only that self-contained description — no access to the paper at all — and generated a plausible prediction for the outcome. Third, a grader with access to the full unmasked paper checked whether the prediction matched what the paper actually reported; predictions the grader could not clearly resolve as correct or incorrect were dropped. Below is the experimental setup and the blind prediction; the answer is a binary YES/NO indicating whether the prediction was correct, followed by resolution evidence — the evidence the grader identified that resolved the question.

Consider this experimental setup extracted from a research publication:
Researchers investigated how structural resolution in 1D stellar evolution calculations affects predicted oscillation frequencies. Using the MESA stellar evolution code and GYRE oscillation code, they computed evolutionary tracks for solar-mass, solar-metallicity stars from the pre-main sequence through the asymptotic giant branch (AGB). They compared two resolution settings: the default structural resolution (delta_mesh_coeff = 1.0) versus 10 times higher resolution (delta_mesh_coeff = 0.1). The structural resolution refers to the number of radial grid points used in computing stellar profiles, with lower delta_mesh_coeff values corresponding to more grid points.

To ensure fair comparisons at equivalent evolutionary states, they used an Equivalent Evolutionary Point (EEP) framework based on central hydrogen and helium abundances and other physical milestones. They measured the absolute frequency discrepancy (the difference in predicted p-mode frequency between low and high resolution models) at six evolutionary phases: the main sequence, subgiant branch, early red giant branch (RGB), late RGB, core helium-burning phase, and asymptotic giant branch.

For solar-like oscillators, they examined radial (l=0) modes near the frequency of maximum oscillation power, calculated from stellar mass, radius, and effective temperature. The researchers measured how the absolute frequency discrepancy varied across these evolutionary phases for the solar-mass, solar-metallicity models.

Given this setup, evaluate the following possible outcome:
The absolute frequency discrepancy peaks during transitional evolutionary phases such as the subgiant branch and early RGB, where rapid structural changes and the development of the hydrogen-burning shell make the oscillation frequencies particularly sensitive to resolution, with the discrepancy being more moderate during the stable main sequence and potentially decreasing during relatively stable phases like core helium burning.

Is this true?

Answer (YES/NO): NO